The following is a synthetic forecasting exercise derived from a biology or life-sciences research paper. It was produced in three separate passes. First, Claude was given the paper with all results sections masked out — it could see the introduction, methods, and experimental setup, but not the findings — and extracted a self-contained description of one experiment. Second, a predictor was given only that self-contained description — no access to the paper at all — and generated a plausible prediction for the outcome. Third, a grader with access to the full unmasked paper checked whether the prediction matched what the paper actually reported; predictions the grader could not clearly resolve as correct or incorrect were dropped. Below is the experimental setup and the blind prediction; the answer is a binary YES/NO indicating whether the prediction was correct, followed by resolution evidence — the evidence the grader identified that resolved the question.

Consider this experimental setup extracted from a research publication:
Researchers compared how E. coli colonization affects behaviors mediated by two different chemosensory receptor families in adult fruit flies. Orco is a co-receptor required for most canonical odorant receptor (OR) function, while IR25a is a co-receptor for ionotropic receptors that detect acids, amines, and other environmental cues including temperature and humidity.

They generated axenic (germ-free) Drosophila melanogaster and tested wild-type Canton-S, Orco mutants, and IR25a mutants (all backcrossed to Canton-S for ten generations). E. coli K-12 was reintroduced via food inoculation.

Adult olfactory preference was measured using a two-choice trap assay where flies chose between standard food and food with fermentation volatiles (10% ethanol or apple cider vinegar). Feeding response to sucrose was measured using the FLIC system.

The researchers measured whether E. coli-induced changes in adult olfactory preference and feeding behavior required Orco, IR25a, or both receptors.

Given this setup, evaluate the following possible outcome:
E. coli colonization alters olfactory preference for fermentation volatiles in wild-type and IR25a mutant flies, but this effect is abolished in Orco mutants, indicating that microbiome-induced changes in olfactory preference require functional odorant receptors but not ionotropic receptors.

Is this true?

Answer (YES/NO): NO